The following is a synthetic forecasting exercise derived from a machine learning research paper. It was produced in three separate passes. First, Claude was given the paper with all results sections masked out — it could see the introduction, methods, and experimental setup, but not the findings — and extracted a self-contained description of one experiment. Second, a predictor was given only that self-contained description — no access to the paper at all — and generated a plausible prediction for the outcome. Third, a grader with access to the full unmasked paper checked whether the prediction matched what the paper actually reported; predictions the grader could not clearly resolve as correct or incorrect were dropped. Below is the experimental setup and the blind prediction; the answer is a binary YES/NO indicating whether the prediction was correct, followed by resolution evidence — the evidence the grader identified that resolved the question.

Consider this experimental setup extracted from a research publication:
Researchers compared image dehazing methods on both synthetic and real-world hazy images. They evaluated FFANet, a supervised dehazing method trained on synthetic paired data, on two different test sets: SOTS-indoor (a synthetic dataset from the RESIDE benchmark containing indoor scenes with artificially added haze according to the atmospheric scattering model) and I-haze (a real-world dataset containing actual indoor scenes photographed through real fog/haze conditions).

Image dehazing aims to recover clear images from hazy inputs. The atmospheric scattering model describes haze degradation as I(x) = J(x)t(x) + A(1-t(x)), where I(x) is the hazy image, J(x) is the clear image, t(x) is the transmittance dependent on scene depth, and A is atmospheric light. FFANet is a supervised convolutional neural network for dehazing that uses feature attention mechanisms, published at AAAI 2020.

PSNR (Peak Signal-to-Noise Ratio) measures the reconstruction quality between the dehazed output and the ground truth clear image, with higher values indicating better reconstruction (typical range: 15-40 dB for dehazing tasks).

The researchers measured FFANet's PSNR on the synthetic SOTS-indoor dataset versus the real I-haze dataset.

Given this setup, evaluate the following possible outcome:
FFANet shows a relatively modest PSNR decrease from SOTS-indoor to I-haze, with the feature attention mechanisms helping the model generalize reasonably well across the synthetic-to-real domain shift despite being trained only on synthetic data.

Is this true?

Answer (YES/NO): NO